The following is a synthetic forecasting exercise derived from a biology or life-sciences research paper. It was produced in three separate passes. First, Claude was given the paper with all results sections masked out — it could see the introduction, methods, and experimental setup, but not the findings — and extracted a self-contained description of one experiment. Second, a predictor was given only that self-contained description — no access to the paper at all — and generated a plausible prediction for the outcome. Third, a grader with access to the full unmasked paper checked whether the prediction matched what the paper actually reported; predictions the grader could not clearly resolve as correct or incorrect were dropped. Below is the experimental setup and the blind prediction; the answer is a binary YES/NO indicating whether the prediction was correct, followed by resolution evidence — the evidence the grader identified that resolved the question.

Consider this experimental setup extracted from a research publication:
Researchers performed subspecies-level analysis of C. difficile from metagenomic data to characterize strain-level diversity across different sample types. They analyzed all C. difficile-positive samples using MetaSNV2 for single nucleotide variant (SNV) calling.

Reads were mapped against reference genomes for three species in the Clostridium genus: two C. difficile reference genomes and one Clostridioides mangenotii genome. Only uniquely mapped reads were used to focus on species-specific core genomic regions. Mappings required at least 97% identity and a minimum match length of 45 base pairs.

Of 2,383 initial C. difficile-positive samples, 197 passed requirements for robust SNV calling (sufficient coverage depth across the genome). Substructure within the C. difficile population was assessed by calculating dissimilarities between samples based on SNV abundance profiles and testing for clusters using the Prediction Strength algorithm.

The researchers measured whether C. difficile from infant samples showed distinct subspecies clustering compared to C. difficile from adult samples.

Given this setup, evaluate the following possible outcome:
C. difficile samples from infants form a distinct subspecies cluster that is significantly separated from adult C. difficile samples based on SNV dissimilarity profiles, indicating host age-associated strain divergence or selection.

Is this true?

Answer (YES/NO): NO